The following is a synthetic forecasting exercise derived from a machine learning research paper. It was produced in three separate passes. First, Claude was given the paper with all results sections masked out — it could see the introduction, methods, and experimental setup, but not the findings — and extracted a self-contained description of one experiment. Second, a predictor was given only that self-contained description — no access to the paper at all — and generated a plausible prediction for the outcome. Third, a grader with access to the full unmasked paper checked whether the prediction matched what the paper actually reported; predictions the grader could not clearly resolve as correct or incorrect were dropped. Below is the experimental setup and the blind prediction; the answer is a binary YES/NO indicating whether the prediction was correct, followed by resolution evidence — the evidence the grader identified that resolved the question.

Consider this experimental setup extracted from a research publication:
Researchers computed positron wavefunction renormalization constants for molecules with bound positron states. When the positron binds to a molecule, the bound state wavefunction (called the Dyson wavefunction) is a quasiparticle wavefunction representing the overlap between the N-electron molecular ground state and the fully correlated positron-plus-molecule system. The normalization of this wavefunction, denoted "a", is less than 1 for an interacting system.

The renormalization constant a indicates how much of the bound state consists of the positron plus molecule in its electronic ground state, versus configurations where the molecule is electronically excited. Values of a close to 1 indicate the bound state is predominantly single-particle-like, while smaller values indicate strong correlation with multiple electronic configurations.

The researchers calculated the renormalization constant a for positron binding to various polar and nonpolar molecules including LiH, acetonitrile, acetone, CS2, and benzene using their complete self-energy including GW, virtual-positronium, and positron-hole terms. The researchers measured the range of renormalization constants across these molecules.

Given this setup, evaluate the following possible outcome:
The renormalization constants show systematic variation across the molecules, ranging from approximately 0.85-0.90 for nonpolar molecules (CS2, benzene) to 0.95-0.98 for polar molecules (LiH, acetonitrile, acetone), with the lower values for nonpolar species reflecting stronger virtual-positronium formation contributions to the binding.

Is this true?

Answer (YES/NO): NO